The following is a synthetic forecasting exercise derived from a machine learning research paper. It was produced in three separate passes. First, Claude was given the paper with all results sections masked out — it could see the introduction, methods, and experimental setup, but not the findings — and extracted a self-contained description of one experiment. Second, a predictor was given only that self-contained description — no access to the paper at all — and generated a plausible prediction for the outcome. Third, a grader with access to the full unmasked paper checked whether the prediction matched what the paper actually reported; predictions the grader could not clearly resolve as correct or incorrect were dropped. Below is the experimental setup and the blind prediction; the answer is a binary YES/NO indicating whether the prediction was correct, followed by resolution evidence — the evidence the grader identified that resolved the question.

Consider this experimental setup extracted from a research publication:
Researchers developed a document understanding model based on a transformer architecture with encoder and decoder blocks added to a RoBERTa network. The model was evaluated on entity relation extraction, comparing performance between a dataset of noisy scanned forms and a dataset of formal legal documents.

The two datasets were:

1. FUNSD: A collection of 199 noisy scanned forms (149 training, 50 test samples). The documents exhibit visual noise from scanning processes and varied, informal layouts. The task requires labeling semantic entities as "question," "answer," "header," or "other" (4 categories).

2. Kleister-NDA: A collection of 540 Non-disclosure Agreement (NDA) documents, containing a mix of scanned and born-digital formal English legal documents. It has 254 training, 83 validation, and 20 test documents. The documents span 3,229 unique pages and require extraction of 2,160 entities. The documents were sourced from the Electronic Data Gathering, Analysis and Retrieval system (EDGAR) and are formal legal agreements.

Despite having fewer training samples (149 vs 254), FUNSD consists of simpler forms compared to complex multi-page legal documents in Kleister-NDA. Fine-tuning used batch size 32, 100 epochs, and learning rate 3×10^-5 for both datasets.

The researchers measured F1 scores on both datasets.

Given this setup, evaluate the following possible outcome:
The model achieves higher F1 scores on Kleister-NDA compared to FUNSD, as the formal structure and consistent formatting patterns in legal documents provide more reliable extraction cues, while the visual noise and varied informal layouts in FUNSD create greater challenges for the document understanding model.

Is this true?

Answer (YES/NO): NO